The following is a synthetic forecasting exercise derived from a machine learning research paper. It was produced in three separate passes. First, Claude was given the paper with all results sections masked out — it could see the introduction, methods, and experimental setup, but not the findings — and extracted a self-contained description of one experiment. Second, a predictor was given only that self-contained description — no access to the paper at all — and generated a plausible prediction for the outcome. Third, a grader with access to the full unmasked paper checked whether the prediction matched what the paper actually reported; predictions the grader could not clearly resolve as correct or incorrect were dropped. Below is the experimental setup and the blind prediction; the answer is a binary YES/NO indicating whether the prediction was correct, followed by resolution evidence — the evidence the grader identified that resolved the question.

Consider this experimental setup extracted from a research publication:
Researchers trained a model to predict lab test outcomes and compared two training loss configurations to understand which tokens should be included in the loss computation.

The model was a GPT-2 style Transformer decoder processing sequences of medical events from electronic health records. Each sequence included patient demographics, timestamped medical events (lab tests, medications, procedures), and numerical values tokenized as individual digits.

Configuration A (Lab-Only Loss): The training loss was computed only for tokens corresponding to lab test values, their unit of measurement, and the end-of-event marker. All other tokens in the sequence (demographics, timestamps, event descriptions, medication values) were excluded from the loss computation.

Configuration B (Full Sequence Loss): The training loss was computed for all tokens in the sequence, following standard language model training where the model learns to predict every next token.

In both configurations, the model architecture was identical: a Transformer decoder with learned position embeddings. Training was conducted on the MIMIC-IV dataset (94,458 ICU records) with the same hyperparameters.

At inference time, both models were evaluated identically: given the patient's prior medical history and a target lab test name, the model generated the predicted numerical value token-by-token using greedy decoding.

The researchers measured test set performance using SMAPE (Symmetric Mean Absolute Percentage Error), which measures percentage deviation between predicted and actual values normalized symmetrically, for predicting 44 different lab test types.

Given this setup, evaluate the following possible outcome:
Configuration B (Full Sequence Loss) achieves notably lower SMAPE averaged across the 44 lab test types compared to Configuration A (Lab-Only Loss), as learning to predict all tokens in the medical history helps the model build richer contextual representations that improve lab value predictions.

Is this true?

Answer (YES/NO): NO